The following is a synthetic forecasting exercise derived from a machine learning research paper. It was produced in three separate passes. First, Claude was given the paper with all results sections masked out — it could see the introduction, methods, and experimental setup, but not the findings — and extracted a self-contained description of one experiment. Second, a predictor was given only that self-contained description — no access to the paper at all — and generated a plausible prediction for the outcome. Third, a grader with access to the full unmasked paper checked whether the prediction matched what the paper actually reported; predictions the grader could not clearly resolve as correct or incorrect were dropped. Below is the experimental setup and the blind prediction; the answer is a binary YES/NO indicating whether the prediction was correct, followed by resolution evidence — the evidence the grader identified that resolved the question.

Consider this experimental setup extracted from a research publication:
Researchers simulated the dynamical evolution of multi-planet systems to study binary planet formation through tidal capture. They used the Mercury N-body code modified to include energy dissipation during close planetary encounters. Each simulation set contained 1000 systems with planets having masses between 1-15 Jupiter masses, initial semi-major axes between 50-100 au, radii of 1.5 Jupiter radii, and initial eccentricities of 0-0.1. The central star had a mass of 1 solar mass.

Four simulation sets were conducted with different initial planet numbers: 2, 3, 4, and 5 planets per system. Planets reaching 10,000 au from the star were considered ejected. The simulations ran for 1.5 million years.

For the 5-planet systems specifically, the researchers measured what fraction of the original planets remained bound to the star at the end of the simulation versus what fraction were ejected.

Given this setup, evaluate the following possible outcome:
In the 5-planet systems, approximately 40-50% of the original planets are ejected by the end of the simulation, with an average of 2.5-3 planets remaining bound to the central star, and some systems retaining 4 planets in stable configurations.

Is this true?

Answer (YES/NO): YES